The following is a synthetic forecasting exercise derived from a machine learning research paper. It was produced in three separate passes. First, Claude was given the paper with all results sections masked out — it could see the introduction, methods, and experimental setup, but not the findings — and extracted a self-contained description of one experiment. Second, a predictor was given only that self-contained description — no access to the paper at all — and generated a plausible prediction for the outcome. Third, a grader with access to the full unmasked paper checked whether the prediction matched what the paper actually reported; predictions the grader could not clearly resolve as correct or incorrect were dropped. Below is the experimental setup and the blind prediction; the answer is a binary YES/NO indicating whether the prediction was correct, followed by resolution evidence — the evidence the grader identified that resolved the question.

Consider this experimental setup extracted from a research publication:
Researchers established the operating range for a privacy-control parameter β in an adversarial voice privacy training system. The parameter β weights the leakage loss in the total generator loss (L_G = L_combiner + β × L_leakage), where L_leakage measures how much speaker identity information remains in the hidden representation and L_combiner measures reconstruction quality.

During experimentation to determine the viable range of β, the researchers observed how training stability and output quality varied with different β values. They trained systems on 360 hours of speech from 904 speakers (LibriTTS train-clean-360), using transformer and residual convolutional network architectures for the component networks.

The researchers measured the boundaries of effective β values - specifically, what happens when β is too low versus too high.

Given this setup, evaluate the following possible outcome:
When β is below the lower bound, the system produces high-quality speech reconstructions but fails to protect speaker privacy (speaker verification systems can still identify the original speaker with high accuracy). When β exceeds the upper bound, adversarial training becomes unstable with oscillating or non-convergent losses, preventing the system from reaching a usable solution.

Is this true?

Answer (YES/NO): YES